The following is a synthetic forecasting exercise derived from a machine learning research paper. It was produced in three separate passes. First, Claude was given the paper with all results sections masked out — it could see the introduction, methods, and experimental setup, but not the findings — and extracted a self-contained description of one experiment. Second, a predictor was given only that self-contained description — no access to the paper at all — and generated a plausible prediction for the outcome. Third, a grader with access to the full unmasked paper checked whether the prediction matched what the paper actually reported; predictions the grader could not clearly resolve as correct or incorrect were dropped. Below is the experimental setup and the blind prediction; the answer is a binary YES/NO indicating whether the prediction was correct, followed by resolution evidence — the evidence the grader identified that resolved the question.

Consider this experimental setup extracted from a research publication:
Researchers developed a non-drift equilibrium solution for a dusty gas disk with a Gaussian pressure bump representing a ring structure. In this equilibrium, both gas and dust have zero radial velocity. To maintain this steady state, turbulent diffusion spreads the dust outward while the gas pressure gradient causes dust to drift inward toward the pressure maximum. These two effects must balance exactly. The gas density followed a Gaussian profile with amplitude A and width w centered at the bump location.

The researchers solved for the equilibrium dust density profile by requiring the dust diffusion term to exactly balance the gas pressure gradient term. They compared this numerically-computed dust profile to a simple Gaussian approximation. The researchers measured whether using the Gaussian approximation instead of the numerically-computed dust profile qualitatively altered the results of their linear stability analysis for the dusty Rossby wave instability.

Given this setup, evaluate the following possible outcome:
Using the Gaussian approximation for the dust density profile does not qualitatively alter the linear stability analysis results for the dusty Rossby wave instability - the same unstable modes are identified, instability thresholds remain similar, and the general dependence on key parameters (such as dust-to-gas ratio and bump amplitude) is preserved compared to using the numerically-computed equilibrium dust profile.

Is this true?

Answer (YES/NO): YES